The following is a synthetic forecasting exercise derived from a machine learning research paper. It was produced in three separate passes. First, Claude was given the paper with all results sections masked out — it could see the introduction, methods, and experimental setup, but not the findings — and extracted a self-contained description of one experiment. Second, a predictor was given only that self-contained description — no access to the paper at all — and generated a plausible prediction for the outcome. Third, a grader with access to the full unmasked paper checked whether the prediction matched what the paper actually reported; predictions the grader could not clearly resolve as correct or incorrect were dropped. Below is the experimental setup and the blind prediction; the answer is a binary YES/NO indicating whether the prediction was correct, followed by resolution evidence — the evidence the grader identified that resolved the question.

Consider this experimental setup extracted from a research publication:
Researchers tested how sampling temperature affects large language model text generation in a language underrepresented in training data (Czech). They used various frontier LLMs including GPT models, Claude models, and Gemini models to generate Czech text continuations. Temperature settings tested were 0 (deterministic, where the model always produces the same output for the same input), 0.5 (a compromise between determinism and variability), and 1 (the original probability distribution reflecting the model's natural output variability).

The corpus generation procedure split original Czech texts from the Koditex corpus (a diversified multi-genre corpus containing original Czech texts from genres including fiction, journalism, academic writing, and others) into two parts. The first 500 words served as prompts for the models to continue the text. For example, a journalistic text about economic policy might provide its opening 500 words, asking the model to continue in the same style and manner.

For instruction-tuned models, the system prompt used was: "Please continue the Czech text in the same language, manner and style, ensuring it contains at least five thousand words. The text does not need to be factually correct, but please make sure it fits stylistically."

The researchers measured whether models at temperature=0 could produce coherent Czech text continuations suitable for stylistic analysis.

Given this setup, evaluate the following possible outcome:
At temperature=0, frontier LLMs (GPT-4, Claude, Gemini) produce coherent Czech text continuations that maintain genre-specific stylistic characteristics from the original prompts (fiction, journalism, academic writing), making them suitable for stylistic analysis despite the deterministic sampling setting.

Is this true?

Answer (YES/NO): NO